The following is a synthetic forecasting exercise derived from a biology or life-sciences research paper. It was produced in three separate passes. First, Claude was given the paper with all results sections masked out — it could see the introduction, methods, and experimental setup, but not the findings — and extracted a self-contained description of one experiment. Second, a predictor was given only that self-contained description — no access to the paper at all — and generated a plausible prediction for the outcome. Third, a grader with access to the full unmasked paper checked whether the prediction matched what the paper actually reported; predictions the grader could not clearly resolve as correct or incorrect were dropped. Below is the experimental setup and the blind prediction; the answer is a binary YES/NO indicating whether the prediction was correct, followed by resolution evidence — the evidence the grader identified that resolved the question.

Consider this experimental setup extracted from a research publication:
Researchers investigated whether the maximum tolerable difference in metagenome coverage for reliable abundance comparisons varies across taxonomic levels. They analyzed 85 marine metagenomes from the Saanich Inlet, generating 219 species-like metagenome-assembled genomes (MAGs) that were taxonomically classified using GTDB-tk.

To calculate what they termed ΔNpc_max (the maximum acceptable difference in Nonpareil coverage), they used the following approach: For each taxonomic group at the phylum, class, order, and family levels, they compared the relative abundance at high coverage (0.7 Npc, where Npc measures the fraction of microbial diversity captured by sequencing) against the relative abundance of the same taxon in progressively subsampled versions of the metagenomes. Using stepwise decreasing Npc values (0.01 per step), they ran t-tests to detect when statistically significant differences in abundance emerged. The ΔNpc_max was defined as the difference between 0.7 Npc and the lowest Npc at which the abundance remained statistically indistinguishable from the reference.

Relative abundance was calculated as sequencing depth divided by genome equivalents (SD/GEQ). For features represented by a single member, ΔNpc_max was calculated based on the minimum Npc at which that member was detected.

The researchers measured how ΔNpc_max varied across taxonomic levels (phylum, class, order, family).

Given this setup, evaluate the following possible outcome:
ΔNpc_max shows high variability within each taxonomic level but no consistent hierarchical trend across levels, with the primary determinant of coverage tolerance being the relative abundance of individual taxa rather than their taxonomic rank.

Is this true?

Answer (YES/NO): YES